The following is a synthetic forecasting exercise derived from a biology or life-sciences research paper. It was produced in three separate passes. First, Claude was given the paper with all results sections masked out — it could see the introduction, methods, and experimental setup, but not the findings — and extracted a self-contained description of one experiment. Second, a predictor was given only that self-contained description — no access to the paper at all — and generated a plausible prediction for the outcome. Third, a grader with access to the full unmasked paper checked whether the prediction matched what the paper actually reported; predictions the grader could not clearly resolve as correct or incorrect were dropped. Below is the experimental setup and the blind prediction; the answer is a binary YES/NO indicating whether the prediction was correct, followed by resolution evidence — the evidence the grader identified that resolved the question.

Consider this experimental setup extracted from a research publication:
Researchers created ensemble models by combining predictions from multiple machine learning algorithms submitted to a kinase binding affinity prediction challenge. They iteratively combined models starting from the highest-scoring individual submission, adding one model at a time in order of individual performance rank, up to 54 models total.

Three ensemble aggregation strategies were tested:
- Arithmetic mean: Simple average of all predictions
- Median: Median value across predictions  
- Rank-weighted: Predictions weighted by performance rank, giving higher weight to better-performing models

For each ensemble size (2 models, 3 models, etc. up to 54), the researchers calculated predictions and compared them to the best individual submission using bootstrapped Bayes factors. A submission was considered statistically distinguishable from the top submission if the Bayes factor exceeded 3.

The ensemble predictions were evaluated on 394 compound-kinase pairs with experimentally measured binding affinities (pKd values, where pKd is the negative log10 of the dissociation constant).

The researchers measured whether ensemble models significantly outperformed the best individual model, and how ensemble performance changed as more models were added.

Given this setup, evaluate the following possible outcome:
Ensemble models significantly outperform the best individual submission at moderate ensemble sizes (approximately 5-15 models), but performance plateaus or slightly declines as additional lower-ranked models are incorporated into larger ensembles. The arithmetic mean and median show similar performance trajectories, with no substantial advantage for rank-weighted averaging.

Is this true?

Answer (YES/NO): NO